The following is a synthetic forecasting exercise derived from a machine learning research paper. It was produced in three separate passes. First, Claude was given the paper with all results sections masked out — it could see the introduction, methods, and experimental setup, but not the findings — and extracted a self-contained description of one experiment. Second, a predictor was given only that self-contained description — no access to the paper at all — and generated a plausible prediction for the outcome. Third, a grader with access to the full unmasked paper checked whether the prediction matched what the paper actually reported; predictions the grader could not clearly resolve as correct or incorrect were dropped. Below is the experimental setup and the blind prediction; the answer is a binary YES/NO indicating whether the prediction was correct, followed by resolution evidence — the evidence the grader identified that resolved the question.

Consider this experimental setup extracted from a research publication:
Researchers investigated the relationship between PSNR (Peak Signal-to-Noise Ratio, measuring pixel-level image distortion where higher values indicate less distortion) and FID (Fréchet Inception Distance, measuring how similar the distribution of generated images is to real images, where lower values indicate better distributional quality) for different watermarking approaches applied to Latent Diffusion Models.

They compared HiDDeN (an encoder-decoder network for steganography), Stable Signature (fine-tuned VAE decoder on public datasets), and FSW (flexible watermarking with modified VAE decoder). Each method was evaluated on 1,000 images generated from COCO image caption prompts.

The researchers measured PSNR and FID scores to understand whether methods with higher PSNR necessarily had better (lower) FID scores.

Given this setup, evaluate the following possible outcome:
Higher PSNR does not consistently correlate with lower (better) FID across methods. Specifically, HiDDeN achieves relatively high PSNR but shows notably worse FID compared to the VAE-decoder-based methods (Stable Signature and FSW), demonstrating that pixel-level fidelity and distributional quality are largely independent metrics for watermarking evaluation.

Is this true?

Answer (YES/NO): NO